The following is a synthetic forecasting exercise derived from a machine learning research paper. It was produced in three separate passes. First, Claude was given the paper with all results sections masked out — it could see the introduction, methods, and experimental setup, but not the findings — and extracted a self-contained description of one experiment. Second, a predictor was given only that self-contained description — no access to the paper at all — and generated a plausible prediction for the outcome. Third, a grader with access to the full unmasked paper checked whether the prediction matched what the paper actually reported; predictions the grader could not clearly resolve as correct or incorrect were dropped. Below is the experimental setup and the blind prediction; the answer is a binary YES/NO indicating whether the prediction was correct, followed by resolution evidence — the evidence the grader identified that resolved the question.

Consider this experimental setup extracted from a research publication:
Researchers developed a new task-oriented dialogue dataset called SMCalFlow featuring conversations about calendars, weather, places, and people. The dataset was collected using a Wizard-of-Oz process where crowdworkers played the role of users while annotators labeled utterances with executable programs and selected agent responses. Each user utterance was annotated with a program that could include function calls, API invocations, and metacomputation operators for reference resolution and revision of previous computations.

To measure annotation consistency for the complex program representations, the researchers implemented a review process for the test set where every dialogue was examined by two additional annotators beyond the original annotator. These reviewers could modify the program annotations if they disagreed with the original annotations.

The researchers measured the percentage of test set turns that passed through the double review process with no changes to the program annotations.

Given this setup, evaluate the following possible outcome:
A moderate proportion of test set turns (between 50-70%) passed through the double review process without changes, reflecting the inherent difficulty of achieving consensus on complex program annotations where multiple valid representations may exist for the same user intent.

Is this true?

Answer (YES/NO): NO